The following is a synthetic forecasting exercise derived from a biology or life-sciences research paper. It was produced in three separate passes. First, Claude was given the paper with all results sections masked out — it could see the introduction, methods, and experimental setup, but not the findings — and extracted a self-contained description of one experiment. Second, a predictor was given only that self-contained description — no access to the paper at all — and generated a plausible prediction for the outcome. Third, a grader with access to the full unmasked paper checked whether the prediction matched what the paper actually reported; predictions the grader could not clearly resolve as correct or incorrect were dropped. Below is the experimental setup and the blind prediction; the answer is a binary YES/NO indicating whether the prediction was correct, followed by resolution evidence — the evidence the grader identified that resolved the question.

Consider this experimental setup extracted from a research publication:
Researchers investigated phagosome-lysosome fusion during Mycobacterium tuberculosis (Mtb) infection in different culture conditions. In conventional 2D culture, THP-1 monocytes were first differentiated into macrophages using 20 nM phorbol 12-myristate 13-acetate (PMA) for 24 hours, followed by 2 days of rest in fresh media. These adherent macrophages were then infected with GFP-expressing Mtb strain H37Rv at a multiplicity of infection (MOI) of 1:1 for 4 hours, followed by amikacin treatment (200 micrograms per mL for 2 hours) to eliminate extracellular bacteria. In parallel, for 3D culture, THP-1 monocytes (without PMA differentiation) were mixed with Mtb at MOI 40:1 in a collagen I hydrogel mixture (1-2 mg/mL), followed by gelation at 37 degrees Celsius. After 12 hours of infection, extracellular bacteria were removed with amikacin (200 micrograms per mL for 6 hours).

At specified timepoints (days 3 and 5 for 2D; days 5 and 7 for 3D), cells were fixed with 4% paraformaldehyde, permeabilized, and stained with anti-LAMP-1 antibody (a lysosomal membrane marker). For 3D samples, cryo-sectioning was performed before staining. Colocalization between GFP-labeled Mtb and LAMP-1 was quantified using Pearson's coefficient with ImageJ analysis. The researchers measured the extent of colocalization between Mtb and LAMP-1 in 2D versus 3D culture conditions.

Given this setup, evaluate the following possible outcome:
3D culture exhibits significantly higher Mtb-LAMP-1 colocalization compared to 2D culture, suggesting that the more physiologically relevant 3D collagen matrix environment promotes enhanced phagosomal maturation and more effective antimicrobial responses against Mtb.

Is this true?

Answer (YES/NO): NO